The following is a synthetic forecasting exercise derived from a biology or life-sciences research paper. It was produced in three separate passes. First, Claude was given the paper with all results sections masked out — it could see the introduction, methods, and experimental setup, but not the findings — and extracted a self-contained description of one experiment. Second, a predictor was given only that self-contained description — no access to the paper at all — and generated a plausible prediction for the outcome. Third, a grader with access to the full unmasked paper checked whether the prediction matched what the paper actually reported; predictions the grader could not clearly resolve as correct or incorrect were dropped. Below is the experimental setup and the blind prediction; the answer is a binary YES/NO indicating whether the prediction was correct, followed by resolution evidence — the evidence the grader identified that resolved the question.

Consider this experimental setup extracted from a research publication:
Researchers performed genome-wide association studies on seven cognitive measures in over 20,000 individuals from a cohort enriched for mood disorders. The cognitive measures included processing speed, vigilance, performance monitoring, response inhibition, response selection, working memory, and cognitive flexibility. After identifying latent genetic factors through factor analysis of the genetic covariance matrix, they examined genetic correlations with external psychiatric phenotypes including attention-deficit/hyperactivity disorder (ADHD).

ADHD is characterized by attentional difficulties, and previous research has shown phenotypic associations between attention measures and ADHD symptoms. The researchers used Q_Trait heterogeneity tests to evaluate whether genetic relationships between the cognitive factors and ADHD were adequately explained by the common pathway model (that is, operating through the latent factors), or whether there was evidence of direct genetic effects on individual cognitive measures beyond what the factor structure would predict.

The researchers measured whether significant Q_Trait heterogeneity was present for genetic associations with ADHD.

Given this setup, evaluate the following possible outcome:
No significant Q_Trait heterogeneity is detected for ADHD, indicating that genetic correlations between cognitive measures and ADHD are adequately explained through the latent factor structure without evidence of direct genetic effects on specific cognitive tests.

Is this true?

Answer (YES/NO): YES